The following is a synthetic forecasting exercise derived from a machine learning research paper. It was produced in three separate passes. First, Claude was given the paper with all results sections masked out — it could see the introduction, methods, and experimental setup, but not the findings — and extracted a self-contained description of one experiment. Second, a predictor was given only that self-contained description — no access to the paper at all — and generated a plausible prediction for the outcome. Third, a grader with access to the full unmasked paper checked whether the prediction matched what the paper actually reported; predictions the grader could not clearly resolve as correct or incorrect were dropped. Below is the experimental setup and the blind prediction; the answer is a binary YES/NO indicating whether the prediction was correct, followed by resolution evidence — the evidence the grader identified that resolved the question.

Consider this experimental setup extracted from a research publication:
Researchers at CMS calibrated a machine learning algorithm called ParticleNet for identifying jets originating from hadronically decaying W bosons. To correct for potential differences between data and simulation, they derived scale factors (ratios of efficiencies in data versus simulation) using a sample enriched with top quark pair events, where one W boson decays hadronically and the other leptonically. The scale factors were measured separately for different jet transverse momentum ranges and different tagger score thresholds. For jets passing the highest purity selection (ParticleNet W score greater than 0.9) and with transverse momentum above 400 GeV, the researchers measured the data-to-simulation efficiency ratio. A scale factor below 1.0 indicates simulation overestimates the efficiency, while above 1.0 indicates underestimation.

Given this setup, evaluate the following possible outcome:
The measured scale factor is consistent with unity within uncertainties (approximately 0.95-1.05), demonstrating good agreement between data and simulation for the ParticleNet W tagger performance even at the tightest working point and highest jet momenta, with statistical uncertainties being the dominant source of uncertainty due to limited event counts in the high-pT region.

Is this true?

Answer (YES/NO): NO